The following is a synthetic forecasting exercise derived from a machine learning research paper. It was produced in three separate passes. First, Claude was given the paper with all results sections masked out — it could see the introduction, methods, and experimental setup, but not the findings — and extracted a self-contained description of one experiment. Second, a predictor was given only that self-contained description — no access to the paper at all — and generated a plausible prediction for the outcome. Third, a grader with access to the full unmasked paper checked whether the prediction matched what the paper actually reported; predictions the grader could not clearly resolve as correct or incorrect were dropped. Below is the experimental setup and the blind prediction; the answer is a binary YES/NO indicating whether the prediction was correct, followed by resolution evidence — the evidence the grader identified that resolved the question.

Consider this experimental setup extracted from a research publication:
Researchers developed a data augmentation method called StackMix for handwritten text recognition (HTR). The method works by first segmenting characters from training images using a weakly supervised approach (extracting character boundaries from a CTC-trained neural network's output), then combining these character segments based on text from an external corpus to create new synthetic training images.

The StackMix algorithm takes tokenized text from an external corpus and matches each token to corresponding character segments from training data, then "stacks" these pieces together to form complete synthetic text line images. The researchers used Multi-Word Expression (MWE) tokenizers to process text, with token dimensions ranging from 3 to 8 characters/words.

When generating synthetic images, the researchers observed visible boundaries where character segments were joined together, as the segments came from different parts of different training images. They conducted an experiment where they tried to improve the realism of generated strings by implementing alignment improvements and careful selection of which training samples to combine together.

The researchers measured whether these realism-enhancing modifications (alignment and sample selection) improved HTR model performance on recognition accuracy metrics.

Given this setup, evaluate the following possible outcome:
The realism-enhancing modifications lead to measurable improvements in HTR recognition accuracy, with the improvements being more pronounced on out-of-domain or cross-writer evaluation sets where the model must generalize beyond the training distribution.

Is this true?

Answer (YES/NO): NO